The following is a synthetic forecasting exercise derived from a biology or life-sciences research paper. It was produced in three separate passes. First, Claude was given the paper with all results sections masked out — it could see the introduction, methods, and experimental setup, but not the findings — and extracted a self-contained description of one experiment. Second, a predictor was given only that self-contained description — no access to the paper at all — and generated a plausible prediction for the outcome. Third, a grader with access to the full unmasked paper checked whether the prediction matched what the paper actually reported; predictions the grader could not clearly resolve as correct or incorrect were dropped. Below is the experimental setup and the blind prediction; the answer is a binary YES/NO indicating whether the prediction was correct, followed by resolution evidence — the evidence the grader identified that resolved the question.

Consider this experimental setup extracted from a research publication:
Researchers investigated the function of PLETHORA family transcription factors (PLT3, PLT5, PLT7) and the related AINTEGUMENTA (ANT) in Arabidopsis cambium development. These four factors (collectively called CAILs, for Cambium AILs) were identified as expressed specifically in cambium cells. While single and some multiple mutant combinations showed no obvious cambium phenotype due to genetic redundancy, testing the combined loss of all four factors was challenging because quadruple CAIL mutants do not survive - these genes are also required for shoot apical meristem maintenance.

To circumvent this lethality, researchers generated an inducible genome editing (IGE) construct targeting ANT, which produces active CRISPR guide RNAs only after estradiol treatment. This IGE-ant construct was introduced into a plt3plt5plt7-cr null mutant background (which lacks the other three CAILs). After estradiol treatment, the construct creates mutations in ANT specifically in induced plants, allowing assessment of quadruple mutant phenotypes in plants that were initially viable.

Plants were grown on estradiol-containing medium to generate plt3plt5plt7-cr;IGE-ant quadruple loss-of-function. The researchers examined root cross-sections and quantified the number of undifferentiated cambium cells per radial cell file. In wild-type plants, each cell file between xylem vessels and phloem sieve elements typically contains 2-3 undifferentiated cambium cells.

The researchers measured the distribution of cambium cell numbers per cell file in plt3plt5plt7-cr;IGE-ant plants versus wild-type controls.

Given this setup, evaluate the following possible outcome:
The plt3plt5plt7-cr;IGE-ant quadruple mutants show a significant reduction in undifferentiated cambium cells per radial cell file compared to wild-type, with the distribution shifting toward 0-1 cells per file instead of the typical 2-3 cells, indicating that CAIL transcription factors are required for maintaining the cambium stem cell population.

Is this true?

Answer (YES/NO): YES